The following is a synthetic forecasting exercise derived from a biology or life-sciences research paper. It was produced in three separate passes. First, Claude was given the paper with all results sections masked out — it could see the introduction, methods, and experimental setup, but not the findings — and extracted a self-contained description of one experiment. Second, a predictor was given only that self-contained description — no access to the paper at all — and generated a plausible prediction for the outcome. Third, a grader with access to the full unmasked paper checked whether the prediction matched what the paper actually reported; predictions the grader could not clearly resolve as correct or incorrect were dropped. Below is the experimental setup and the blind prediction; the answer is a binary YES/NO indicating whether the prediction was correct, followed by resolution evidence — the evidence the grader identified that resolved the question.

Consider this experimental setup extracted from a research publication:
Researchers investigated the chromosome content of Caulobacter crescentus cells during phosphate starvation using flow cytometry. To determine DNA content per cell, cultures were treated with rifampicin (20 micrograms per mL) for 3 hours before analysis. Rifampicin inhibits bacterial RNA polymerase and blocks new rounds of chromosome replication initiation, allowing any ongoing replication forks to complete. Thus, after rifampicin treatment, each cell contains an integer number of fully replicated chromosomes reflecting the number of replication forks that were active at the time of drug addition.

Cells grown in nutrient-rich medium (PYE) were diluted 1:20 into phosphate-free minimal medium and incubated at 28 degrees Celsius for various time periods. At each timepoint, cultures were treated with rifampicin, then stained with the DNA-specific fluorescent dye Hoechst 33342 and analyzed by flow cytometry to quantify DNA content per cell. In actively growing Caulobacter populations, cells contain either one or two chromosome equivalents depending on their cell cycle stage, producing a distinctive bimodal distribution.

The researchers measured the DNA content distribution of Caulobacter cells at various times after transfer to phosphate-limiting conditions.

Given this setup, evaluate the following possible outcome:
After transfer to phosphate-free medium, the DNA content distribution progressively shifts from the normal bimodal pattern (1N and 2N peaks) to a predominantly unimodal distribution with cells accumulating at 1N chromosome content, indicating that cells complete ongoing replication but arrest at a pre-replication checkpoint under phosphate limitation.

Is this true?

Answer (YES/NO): YES